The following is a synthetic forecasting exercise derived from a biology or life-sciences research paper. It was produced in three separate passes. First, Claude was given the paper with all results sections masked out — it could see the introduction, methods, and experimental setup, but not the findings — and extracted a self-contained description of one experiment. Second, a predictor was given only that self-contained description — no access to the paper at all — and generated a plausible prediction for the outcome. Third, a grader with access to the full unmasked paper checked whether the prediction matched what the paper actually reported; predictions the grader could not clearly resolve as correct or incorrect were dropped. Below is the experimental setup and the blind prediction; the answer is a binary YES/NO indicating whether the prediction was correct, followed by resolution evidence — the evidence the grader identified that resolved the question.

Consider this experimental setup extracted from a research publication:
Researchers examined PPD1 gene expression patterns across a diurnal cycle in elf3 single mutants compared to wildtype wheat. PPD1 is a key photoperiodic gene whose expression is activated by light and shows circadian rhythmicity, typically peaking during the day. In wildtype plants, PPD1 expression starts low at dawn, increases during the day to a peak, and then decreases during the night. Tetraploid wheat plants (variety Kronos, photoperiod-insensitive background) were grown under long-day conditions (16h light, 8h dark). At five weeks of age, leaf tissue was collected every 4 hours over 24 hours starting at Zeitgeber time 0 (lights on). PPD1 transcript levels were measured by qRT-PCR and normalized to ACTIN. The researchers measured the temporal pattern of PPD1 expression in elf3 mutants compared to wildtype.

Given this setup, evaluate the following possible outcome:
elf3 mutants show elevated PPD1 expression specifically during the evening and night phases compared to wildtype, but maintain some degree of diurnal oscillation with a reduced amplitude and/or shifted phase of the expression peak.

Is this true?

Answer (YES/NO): NO